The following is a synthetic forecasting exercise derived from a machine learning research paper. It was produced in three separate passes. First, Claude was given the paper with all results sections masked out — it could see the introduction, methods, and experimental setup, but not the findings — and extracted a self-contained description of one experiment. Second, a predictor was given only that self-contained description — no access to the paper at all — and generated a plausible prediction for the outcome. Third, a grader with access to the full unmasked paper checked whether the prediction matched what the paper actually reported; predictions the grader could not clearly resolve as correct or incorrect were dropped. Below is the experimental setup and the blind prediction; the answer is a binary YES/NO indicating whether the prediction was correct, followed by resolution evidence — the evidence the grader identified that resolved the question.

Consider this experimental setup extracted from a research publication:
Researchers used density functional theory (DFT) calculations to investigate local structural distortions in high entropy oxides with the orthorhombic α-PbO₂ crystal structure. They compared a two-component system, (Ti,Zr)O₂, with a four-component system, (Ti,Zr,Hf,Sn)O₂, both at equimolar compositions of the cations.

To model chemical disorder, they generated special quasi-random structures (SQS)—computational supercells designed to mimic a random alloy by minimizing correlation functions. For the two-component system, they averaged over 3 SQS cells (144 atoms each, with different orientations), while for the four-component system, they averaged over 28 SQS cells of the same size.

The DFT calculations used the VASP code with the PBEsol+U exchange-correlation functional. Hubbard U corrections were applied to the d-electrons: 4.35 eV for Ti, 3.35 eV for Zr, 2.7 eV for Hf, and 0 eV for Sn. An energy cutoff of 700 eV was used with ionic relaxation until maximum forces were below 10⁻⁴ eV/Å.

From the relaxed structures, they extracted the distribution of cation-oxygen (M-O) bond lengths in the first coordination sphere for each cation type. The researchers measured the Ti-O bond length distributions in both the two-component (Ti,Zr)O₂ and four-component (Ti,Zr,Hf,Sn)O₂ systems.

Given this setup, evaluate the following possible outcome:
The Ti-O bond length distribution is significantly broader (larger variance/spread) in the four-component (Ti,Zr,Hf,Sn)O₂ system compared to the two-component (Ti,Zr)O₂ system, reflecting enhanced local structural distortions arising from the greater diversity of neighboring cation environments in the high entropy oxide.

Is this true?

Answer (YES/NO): NO